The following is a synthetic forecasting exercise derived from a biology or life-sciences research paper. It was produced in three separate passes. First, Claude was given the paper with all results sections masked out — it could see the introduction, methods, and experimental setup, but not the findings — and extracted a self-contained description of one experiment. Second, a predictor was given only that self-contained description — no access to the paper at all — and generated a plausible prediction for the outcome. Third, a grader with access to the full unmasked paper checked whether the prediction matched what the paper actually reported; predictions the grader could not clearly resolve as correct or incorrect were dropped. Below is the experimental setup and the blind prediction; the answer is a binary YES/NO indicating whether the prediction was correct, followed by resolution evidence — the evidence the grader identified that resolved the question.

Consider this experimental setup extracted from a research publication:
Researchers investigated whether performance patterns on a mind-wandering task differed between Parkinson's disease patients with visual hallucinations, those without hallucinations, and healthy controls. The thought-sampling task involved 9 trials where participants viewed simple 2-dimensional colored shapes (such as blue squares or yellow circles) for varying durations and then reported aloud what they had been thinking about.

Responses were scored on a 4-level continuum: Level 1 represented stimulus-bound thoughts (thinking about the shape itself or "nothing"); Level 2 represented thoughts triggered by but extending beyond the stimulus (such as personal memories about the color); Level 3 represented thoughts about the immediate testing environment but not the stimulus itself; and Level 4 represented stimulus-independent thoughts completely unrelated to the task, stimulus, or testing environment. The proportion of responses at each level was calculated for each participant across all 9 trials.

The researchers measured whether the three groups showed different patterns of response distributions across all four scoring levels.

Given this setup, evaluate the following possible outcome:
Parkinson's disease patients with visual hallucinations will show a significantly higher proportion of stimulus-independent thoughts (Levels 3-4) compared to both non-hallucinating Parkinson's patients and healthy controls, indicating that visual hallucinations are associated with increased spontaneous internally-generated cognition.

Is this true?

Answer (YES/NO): NO